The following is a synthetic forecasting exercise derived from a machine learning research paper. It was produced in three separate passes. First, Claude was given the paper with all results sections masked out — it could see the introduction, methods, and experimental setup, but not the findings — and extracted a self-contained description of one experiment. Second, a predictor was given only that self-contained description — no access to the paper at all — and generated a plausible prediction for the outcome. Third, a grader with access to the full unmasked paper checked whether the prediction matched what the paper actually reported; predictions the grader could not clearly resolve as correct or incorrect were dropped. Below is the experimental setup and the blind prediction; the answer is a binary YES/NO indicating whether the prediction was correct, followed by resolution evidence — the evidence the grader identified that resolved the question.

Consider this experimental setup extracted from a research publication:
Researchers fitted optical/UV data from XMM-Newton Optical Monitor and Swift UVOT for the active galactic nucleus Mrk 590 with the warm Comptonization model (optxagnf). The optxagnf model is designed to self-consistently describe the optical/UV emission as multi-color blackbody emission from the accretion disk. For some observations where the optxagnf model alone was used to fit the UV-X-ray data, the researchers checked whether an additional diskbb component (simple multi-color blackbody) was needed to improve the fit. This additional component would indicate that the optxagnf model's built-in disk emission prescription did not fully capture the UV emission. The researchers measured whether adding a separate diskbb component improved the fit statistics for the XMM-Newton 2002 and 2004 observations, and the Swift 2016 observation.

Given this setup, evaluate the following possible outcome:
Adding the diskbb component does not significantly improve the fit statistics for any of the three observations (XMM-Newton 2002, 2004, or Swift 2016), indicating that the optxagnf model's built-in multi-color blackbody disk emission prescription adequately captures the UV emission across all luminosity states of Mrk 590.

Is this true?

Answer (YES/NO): NO